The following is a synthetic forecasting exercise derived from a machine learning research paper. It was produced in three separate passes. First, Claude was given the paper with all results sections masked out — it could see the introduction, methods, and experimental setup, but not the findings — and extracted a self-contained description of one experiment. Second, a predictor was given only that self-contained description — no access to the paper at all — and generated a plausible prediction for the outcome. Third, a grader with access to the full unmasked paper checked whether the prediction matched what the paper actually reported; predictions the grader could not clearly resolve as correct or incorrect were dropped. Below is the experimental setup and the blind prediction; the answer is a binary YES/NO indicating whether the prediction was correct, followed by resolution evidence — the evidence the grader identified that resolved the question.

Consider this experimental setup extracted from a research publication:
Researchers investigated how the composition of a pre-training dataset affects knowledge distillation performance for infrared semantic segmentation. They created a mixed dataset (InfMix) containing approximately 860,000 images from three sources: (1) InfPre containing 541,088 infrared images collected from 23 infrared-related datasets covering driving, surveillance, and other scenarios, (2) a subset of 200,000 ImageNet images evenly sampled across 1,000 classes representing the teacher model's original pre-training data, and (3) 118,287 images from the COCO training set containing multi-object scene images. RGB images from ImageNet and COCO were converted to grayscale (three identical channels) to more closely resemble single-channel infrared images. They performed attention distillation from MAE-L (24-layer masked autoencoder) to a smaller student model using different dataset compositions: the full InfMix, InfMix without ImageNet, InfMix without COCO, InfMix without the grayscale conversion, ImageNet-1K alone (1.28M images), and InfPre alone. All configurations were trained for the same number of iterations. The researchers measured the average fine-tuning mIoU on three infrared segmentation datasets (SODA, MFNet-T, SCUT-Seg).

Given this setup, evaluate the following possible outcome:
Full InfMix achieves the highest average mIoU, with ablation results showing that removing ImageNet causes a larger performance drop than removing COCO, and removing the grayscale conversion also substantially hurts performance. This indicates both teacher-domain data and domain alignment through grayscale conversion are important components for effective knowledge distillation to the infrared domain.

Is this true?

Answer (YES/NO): NO